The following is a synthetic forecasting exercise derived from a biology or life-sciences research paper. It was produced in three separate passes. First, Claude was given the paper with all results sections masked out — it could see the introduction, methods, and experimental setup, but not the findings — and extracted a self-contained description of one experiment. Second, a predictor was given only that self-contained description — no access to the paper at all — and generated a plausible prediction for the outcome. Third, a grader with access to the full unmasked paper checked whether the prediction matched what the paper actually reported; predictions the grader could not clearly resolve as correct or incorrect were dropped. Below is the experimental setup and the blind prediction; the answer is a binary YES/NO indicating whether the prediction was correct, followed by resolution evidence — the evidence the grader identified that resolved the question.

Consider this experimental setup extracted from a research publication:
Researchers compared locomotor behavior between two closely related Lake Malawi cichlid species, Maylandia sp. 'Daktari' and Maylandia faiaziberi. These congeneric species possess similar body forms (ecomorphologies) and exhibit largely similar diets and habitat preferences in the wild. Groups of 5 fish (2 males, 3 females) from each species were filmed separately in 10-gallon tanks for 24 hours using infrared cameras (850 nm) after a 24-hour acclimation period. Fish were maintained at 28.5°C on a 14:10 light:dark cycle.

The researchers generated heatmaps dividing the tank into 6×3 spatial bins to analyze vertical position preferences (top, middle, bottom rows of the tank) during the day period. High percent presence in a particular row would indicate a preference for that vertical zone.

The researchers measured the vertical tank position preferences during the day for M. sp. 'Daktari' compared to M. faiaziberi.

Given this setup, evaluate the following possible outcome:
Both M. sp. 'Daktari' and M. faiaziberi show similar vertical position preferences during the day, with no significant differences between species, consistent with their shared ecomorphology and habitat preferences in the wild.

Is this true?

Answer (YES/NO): NO